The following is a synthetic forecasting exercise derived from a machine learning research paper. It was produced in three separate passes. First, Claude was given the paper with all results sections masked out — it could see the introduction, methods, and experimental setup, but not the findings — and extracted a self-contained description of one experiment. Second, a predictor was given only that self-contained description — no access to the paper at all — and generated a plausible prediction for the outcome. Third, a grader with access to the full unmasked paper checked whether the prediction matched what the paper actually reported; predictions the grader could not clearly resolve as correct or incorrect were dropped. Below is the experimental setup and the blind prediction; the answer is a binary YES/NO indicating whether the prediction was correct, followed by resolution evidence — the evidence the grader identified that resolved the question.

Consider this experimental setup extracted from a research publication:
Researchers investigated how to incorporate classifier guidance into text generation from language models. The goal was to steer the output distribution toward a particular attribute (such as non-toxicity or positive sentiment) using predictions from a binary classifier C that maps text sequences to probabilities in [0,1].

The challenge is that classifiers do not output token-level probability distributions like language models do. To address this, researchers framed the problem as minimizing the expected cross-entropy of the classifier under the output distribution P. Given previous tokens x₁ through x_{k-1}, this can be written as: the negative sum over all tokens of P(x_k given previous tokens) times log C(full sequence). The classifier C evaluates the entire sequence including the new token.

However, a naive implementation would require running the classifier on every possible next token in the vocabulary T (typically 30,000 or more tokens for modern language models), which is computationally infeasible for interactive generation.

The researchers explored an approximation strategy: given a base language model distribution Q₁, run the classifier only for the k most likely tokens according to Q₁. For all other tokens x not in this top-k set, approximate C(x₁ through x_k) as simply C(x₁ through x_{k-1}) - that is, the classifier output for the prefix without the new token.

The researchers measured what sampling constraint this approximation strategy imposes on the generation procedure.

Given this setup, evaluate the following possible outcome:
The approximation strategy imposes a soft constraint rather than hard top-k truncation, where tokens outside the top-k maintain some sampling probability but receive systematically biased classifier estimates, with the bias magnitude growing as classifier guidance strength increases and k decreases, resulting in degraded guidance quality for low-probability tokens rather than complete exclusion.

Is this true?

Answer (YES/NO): NO